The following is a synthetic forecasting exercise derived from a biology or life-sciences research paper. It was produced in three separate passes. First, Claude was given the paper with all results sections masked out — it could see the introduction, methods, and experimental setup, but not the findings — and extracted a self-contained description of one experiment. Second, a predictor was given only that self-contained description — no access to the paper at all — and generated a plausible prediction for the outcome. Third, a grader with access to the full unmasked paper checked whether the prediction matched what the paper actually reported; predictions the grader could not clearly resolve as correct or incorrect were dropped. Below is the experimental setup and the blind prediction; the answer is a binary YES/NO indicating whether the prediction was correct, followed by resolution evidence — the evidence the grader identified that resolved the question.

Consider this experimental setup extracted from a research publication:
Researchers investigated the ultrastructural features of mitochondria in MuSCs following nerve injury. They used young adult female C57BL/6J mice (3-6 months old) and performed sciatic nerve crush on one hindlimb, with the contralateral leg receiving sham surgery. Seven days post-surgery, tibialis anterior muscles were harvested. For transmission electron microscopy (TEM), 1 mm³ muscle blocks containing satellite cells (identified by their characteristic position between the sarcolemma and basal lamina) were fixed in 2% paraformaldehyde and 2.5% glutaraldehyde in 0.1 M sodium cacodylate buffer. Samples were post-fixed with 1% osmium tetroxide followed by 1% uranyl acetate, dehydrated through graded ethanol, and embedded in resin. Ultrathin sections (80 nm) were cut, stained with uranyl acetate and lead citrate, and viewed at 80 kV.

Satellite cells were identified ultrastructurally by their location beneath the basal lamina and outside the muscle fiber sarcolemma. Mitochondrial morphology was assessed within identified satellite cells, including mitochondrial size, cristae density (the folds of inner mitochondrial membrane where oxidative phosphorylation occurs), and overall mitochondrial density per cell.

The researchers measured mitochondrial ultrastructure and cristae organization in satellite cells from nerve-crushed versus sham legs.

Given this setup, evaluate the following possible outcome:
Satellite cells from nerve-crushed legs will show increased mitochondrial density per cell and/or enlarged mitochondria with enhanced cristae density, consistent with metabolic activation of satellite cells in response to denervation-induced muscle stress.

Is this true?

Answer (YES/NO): NO